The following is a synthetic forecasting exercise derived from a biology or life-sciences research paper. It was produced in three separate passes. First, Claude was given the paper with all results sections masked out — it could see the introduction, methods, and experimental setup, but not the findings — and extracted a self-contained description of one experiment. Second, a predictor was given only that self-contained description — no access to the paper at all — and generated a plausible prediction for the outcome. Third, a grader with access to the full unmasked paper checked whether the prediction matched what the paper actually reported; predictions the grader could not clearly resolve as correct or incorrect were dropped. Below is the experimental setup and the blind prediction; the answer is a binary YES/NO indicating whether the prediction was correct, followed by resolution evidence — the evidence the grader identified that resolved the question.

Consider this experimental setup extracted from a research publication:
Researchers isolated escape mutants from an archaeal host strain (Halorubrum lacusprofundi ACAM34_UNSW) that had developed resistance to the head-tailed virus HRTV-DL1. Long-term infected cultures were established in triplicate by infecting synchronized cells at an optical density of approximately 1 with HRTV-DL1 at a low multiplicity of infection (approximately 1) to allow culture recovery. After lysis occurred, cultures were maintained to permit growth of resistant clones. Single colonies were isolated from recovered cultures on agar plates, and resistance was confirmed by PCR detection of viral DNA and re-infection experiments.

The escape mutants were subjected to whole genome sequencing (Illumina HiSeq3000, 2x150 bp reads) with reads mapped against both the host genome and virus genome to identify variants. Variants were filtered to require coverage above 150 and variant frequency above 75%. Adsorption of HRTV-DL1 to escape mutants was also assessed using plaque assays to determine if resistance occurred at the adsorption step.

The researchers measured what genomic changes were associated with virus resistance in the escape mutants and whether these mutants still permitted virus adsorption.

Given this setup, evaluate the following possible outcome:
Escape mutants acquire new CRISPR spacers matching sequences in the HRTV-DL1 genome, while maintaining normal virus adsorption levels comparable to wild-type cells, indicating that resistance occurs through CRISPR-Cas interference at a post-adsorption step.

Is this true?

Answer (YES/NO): NO